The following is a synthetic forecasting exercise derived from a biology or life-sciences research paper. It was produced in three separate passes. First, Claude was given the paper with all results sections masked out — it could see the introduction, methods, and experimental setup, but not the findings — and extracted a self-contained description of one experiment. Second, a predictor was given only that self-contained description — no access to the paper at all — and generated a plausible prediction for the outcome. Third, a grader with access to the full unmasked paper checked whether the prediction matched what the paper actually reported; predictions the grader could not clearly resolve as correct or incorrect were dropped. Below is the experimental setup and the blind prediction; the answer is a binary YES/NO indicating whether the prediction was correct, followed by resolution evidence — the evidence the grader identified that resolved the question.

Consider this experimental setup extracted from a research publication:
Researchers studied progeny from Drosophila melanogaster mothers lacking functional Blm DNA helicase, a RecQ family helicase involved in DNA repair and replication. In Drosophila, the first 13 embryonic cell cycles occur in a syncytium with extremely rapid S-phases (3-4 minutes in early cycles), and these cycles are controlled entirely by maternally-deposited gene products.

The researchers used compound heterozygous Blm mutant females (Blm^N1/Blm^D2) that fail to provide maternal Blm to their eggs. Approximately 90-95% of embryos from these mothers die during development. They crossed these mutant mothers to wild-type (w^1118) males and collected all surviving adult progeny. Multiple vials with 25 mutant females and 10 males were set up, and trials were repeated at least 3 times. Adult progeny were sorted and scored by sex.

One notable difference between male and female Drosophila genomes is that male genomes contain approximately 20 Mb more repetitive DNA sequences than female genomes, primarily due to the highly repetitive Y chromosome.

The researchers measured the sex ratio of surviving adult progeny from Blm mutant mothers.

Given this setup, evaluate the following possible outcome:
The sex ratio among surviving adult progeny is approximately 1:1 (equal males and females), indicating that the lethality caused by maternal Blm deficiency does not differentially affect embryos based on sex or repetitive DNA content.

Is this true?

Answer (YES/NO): NO